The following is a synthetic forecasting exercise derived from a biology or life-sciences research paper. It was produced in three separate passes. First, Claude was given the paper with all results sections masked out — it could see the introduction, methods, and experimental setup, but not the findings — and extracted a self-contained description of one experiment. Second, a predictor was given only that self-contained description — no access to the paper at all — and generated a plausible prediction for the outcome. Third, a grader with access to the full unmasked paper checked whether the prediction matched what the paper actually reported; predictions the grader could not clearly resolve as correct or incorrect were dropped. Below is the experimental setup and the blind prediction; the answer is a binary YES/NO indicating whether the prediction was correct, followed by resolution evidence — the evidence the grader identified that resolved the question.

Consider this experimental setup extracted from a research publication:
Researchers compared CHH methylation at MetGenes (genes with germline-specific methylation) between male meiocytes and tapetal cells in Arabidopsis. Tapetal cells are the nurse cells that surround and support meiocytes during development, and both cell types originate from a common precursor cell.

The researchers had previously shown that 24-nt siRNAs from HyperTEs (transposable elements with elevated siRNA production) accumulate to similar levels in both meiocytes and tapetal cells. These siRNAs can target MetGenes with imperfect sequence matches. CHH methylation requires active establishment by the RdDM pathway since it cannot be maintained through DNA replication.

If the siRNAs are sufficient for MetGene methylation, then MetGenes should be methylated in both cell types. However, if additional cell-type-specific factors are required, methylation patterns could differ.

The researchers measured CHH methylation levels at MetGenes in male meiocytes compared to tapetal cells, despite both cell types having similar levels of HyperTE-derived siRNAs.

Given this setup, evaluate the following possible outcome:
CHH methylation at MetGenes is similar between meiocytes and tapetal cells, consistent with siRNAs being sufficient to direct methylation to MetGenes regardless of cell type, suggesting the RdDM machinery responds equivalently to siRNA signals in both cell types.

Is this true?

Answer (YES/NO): NO